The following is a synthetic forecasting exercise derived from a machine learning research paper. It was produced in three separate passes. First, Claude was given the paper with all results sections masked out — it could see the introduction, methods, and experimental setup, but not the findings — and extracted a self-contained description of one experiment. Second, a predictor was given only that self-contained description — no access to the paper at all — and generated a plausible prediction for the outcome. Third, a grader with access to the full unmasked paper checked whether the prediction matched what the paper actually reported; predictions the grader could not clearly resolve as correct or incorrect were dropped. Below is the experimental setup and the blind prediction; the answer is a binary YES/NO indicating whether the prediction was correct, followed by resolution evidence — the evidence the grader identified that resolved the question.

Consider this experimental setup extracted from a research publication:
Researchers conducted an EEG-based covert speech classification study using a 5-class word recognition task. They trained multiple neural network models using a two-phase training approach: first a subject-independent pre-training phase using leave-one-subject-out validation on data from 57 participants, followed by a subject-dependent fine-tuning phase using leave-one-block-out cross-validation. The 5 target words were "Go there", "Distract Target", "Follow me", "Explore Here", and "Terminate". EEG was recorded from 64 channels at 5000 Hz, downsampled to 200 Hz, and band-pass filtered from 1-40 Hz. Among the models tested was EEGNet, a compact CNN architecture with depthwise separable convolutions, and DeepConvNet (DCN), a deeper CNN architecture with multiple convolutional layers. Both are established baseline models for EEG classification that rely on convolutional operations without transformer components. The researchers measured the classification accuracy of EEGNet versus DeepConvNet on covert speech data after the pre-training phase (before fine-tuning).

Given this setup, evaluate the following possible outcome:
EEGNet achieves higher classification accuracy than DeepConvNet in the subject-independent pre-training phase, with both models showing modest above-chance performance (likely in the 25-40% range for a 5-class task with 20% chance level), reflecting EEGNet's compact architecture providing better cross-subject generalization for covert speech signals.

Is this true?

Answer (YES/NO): NO